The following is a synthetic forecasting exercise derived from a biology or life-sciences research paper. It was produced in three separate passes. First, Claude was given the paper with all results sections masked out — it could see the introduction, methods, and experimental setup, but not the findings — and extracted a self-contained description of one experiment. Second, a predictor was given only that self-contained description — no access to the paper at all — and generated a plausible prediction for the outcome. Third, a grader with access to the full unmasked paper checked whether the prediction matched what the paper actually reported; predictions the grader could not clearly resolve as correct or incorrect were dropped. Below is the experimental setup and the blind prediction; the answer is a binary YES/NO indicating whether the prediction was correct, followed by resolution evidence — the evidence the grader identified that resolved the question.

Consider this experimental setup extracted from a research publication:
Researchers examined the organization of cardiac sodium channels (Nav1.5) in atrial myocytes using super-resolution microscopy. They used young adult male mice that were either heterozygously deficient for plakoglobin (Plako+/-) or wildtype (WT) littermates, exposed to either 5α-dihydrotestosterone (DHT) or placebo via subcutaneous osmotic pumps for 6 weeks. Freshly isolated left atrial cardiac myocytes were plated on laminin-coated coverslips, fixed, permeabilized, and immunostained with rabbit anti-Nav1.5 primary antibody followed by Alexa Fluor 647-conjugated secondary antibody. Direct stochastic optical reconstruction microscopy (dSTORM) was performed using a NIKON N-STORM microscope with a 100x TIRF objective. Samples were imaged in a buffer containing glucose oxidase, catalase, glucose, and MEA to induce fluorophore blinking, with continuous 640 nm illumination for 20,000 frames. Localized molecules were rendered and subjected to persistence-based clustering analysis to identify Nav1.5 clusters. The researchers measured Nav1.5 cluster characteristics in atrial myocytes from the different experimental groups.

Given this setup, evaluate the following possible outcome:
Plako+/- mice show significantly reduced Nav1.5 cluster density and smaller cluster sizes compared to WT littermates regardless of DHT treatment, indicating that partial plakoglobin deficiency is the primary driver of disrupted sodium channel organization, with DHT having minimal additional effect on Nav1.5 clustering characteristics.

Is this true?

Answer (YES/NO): NO